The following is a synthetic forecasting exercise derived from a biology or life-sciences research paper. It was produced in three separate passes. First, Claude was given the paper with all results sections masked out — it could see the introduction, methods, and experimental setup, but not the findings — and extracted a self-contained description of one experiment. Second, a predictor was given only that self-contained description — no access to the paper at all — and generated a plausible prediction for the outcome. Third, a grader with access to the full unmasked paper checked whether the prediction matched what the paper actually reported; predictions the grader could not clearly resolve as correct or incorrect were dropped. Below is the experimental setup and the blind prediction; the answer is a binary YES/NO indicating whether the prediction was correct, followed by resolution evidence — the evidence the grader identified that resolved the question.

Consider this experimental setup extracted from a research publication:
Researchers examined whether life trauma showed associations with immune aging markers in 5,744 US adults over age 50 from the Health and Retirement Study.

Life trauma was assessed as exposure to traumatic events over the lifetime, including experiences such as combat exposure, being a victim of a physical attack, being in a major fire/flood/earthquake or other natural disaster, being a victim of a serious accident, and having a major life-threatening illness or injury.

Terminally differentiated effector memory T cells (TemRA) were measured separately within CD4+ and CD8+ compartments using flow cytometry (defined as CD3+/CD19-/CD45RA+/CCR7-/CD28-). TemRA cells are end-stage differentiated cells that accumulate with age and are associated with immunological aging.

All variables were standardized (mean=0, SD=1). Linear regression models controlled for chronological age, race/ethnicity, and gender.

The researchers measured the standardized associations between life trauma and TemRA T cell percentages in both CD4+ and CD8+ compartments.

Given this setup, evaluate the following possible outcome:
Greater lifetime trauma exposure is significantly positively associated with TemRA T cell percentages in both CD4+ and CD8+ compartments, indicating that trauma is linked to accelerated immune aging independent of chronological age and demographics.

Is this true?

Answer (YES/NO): NO